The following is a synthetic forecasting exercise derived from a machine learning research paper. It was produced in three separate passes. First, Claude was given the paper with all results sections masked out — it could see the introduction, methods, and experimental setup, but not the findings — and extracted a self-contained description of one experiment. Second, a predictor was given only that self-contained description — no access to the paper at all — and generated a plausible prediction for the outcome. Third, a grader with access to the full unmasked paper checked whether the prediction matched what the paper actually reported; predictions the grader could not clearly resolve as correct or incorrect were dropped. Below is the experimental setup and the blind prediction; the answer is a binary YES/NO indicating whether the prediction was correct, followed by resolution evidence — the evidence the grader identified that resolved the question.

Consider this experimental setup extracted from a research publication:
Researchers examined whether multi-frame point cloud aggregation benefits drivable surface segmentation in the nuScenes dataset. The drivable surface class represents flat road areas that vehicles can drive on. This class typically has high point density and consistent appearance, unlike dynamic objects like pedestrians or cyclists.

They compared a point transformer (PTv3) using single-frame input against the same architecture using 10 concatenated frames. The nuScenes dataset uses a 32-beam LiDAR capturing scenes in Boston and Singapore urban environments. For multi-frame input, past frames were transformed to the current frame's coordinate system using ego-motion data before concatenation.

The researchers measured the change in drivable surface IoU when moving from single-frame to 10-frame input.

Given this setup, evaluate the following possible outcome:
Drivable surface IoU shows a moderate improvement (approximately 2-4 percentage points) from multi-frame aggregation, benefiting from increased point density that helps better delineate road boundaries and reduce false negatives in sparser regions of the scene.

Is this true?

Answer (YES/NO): NO